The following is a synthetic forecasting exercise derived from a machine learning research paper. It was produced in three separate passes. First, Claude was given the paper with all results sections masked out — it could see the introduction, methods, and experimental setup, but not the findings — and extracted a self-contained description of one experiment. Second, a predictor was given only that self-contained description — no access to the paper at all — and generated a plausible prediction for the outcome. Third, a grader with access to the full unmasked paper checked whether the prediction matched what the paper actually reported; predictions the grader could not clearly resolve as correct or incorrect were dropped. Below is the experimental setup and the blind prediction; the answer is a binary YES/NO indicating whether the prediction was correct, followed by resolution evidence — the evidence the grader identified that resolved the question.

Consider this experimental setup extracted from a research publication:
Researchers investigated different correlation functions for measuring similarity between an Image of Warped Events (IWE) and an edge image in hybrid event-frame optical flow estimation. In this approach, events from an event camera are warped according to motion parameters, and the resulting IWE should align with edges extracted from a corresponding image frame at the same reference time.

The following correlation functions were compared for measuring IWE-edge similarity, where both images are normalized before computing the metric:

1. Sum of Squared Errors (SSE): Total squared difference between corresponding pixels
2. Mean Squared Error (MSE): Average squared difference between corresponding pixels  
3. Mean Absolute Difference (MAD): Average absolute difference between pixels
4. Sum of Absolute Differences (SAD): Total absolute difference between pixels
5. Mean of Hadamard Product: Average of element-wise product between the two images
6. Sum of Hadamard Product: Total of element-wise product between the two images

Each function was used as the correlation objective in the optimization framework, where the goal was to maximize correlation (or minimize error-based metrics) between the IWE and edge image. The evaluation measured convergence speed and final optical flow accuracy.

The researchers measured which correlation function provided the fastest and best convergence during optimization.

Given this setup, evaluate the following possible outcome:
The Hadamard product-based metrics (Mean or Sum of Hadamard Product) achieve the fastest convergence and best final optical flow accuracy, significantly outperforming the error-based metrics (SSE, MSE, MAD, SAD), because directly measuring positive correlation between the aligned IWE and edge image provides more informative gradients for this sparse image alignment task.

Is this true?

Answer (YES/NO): NO